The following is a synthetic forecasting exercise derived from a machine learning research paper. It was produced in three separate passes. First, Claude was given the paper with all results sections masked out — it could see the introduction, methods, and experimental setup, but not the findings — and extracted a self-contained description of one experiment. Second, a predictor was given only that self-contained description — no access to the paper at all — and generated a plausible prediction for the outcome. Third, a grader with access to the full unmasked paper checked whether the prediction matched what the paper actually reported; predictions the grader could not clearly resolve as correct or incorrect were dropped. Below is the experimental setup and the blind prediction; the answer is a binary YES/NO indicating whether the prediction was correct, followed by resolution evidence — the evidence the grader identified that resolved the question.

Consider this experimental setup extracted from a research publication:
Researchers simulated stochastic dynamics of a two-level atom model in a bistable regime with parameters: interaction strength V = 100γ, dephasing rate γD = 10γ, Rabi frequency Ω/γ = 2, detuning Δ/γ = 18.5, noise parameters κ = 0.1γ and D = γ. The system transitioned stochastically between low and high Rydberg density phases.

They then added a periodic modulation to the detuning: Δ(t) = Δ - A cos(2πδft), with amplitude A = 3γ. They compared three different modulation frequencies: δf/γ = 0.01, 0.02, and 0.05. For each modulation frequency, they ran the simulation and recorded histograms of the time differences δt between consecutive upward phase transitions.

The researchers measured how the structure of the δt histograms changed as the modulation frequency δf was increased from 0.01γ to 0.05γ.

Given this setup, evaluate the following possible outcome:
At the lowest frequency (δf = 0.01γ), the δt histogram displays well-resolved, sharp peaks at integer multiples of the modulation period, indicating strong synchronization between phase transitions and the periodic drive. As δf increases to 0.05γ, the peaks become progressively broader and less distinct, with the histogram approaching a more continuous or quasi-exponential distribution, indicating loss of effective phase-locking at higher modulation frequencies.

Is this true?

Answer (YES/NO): NO